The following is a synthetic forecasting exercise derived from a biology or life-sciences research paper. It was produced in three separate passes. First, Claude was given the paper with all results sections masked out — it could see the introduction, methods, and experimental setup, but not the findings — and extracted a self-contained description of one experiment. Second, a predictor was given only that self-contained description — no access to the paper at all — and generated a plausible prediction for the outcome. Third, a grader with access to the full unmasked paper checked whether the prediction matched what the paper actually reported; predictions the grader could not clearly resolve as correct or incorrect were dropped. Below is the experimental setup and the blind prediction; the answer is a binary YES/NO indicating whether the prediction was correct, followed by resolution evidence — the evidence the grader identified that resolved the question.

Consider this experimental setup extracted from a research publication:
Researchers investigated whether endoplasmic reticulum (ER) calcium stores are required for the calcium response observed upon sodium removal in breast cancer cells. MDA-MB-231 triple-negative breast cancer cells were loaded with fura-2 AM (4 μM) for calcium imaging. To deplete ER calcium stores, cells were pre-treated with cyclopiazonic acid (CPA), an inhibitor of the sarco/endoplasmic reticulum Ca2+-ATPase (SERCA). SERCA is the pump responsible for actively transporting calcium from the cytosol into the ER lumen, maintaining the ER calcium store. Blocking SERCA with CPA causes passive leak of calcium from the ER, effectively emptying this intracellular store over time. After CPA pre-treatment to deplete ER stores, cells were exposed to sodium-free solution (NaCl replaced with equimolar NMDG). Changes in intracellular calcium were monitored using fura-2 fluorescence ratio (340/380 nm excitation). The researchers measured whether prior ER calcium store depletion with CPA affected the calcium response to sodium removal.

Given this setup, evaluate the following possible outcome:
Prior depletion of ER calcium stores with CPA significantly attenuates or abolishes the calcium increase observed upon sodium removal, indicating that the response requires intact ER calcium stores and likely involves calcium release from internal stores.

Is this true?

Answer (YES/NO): YES